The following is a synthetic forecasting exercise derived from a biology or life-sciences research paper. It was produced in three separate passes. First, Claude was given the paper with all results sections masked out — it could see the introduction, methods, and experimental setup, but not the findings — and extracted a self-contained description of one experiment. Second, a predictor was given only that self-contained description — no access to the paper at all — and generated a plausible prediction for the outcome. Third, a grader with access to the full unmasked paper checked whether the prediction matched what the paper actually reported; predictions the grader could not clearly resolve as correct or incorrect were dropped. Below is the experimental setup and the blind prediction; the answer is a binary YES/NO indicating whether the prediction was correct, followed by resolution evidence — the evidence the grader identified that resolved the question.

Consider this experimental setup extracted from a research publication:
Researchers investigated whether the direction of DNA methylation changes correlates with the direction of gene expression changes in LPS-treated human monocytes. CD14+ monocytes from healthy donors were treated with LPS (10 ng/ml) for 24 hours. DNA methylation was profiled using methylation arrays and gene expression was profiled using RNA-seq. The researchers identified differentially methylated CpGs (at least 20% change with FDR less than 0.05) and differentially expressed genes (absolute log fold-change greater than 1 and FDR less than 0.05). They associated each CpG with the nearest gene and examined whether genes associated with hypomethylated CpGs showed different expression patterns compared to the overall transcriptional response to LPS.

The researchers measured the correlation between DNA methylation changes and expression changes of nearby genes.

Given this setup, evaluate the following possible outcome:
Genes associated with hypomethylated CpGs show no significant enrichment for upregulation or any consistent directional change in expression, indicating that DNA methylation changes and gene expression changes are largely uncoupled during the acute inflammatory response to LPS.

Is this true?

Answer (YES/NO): NO